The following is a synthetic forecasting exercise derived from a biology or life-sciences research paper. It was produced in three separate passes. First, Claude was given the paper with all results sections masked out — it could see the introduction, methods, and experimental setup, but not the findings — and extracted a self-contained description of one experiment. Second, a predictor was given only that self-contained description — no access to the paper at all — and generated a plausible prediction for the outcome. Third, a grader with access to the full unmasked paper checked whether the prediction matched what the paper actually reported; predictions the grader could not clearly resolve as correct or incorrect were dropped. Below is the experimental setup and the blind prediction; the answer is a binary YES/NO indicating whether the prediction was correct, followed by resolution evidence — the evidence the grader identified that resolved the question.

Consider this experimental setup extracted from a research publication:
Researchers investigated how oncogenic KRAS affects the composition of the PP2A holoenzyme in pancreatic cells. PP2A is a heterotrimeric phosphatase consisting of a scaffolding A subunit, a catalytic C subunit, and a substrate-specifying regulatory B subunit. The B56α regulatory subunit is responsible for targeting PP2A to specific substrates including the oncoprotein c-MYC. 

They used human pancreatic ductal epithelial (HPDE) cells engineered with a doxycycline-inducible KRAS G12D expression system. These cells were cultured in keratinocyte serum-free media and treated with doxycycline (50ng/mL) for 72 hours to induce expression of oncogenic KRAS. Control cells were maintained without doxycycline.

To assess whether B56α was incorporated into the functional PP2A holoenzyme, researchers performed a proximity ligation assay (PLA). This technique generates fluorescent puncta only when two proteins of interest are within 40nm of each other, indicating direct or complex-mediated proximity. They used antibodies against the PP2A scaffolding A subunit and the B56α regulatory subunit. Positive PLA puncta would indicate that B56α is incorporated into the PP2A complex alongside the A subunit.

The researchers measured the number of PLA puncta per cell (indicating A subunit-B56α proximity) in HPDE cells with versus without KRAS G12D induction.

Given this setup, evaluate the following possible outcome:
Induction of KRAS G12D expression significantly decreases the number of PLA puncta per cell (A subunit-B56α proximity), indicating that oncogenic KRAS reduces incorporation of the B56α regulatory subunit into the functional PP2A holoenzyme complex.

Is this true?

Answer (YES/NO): YES